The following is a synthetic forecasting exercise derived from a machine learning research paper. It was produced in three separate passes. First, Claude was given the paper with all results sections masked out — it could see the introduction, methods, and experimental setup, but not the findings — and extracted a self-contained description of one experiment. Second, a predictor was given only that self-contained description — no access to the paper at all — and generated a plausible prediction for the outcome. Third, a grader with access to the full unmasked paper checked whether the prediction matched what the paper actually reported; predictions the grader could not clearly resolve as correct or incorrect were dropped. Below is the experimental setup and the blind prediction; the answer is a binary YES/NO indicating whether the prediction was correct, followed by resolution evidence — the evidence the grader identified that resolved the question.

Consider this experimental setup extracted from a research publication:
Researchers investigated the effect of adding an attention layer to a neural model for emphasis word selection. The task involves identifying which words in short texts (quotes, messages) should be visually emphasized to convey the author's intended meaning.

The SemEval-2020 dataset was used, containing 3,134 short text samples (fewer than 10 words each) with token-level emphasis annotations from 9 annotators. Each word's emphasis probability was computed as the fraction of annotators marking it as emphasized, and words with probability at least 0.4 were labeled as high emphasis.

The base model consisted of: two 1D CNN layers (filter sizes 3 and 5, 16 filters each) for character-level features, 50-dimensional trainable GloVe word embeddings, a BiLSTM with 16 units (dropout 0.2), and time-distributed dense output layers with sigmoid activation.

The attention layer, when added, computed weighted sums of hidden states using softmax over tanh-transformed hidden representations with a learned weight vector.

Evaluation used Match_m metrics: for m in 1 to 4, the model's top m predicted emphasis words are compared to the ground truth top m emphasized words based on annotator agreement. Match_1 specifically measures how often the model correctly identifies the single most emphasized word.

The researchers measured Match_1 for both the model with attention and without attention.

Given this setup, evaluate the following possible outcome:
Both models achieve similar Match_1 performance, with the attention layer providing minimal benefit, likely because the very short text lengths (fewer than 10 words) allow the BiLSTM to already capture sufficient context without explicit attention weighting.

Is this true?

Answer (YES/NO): NO